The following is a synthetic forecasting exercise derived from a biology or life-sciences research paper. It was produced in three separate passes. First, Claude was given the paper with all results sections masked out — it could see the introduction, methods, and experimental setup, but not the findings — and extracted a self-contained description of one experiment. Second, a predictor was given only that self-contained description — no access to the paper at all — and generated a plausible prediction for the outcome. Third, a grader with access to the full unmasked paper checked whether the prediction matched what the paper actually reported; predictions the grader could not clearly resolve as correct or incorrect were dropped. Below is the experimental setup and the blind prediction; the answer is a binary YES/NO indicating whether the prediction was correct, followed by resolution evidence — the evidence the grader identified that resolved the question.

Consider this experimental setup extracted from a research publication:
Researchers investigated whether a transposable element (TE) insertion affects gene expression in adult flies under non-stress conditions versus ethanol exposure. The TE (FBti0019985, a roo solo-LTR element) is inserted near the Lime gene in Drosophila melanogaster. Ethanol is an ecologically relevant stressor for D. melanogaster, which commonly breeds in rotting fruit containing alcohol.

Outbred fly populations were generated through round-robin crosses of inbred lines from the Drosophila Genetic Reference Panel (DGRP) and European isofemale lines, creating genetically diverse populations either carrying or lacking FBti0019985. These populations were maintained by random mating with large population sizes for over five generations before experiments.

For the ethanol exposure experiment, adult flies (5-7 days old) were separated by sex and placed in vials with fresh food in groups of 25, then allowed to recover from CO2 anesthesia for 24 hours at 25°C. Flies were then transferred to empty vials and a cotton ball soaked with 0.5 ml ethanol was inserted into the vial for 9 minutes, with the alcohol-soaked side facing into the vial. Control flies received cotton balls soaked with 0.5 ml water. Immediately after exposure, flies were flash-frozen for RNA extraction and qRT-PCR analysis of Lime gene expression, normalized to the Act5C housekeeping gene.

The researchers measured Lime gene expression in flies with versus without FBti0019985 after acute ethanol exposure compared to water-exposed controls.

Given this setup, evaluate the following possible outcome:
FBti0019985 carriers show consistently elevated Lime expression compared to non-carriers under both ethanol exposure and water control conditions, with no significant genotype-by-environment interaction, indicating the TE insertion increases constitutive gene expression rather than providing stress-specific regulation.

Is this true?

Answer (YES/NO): NO